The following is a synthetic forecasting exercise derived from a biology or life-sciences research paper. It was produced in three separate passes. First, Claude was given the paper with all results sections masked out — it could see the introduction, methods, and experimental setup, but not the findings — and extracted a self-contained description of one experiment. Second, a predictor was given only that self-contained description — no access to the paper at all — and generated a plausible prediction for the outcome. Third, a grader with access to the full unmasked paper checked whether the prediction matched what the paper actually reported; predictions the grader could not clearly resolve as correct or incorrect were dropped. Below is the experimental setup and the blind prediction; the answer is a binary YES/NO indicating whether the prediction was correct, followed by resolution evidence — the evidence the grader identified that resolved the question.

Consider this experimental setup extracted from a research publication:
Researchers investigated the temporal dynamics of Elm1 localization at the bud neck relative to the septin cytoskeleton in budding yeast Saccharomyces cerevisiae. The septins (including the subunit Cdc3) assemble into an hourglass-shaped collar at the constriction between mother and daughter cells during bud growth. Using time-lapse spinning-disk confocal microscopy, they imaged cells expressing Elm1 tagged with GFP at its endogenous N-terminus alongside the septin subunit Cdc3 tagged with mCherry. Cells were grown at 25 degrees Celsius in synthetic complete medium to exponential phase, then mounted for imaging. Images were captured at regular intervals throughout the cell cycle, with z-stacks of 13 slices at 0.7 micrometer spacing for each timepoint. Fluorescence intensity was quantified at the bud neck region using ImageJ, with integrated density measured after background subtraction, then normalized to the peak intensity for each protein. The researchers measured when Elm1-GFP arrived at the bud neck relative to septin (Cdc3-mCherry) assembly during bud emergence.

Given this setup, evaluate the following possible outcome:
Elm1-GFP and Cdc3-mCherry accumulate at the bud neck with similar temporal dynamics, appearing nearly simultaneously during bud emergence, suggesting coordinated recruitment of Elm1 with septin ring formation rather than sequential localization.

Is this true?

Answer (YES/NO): NO